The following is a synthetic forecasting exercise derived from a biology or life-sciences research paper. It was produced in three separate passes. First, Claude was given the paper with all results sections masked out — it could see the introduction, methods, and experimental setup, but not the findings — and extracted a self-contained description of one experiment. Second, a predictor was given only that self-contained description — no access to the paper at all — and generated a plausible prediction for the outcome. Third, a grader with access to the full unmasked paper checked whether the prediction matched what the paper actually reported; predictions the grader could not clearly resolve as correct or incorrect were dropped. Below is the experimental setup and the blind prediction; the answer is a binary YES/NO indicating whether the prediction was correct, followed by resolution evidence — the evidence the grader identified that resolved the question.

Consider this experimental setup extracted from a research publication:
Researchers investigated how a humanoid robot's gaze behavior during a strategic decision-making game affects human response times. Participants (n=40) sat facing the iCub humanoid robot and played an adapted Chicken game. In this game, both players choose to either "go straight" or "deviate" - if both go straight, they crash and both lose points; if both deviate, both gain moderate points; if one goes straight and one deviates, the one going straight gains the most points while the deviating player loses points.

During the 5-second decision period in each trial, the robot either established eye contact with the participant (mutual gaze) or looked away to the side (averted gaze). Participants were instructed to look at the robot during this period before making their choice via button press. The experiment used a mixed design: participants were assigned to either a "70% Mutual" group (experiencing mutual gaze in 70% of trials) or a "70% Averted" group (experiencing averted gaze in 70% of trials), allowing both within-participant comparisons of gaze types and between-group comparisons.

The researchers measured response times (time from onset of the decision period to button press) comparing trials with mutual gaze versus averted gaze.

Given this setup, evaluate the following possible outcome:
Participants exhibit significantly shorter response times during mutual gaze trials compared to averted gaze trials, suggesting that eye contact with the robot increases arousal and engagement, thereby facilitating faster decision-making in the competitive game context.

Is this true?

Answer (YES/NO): NO